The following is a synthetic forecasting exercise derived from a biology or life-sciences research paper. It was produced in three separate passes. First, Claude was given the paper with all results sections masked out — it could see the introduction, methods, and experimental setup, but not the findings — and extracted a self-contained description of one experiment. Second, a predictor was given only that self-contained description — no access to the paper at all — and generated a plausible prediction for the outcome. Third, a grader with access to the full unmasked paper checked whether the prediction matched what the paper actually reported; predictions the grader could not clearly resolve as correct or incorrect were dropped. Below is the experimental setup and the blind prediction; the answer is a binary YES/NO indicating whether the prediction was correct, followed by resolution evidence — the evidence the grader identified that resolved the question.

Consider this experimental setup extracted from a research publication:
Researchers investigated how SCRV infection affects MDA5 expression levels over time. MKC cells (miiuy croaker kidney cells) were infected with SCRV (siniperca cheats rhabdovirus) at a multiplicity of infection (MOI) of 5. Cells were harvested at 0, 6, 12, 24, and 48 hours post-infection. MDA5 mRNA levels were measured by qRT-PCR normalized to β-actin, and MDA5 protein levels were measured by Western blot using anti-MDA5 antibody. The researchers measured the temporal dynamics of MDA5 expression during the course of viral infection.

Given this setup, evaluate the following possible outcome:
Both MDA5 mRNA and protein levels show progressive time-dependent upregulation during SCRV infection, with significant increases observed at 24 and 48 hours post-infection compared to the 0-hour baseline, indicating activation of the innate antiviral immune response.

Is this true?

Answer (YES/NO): NO